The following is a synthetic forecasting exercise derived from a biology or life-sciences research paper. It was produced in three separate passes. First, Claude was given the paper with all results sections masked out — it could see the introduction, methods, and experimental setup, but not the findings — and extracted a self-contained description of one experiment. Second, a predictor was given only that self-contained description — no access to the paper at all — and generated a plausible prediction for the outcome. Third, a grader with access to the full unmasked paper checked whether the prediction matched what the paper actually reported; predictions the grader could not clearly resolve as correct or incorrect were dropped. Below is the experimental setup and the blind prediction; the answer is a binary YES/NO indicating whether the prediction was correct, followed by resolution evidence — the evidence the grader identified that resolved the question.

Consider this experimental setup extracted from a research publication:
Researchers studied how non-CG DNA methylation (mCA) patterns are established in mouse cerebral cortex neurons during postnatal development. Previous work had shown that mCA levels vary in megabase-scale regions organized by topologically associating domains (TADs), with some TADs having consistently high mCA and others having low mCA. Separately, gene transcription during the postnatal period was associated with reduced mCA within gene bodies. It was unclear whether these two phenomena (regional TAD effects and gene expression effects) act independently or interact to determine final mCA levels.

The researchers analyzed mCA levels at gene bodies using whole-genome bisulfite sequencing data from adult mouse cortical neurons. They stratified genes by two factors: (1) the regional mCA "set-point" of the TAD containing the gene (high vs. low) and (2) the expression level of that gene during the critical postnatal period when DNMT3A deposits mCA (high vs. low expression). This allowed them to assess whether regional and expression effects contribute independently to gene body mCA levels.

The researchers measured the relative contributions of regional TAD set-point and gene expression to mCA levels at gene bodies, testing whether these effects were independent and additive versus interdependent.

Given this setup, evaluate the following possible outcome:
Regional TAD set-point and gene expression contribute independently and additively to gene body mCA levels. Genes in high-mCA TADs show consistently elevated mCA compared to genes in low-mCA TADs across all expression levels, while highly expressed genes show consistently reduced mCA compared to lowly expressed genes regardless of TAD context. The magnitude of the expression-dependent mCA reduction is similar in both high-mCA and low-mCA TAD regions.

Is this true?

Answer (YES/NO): YES